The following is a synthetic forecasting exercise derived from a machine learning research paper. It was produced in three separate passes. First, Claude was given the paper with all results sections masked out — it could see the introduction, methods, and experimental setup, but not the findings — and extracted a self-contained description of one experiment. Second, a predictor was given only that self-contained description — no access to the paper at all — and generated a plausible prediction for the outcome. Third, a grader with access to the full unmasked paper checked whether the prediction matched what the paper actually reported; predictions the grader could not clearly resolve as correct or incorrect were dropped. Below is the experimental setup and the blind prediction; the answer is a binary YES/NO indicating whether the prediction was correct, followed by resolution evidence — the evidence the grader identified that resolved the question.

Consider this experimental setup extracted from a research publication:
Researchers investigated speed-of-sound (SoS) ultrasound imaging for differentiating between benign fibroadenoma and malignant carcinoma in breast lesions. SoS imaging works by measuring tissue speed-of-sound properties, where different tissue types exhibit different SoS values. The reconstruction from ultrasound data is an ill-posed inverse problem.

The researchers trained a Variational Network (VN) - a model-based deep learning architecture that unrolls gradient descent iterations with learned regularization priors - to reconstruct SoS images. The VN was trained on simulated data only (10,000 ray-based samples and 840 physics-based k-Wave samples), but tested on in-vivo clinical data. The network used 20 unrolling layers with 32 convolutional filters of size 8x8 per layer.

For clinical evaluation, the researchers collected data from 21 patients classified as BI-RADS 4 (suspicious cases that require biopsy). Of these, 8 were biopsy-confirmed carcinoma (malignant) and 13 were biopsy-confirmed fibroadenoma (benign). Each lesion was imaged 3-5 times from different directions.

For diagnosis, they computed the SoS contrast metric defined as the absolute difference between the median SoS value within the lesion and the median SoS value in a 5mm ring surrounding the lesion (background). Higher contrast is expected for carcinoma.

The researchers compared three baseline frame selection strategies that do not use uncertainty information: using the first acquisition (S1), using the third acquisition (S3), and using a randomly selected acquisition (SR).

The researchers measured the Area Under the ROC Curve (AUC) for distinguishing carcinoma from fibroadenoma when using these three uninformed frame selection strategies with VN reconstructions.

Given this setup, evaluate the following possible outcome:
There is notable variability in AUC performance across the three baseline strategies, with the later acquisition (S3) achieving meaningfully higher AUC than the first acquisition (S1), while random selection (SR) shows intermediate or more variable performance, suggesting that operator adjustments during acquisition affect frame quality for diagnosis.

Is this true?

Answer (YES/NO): NO